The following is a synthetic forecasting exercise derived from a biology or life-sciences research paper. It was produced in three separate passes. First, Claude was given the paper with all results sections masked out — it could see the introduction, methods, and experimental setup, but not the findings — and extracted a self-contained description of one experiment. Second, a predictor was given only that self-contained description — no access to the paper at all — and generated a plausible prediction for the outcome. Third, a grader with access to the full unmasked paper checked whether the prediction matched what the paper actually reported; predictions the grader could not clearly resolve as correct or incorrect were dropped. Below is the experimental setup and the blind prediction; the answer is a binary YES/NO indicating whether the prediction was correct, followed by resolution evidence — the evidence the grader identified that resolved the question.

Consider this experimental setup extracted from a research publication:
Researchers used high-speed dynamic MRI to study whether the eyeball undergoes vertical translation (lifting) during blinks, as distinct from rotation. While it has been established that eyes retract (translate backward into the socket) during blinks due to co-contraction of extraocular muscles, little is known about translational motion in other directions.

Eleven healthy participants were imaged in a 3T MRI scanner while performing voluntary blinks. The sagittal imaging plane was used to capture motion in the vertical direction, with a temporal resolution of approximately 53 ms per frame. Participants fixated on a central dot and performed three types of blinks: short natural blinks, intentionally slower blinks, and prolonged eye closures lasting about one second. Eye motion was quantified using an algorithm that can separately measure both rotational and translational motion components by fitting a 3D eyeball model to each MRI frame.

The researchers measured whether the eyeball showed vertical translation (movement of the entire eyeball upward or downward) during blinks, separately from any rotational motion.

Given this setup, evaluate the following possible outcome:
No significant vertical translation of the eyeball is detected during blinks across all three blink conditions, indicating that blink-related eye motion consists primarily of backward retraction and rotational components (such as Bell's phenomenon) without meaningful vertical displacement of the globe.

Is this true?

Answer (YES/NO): NO